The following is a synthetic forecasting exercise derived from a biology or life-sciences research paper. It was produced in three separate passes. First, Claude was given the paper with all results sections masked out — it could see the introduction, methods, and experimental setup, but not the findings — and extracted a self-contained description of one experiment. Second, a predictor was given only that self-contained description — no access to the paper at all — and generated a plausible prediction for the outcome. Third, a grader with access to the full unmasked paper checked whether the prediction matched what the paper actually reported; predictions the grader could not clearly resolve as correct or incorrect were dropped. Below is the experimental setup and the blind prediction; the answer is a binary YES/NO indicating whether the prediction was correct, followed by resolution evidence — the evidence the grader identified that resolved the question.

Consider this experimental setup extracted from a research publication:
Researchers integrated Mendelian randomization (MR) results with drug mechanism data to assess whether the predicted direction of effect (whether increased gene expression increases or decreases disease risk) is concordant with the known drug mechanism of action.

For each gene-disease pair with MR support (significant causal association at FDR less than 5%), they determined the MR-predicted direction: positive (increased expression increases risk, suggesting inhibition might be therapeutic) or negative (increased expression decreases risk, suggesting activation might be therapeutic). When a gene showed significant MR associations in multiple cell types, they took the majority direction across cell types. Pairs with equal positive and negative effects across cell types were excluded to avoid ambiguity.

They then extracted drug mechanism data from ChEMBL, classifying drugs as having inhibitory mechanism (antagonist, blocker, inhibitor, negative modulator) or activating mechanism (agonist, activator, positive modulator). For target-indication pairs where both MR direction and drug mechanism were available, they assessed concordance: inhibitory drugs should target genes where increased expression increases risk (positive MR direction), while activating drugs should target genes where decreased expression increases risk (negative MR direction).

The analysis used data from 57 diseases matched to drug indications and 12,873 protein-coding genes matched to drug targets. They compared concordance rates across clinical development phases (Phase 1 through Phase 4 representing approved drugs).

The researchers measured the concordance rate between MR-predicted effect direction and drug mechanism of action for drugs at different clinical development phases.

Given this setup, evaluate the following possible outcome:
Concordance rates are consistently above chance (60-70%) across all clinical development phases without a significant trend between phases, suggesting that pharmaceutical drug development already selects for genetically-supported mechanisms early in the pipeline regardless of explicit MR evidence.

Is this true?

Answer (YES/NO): NO